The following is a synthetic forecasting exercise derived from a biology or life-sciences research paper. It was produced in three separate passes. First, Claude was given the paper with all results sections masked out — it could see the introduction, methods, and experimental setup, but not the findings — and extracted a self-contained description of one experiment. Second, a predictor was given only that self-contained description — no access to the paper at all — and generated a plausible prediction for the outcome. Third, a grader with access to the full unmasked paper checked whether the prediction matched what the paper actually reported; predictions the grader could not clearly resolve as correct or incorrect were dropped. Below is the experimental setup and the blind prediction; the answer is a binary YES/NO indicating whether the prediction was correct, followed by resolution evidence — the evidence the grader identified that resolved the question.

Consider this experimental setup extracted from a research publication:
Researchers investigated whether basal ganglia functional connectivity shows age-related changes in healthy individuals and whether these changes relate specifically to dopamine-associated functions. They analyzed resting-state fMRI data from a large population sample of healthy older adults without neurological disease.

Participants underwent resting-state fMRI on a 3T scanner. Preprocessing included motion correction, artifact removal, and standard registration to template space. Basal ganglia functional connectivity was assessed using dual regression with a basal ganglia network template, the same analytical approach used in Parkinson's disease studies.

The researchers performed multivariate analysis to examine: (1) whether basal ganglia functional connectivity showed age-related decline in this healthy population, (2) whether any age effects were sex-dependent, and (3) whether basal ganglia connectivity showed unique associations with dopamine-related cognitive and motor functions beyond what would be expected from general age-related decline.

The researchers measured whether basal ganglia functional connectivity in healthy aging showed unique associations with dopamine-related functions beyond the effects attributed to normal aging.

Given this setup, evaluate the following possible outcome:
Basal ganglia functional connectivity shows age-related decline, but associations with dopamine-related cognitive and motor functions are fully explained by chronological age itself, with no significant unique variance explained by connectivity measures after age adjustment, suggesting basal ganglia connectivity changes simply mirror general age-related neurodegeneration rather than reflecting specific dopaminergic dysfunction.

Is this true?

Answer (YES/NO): YES